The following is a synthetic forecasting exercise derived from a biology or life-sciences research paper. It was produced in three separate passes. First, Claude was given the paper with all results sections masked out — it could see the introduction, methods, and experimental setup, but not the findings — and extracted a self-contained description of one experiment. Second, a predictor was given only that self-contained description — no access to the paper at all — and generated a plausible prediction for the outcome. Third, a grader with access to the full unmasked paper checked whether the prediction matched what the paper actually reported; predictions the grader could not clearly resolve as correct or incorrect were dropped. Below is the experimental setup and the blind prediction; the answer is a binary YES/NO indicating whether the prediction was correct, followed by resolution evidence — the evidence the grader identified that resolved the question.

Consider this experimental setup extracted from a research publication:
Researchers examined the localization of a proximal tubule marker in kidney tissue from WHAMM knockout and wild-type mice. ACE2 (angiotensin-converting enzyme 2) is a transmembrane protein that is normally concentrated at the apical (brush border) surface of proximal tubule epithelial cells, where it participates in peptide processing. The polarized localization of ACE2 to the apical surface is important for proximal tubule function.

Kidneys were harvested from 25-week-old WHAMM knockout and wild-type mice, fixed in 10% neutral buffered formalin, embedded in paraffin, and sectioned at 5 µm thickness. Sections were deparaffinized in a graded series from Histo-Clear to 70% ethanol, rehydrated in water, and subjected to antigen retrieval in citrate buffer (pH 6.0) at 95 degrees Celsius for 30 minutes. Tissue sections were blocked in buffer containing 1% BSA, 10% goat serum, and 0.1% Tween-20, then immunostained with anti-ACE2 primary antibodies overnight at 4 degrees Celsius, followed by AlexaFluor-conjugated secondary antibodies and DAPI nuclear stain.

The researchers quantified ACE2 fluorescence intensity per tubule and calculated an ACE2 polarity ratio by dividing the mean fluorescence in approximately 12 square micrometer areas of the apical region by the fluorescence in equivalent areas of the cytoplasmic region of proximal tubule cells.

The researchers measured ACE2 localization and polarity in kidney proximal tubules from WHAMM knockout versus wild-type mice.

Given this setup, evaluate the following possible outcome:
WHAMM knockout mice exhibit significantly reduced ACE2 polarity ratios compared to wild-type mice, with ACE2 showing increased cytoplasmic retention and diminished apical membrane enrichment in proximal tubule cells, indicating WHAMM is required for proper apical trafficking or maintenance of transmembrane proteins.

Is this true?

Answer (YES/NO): YES